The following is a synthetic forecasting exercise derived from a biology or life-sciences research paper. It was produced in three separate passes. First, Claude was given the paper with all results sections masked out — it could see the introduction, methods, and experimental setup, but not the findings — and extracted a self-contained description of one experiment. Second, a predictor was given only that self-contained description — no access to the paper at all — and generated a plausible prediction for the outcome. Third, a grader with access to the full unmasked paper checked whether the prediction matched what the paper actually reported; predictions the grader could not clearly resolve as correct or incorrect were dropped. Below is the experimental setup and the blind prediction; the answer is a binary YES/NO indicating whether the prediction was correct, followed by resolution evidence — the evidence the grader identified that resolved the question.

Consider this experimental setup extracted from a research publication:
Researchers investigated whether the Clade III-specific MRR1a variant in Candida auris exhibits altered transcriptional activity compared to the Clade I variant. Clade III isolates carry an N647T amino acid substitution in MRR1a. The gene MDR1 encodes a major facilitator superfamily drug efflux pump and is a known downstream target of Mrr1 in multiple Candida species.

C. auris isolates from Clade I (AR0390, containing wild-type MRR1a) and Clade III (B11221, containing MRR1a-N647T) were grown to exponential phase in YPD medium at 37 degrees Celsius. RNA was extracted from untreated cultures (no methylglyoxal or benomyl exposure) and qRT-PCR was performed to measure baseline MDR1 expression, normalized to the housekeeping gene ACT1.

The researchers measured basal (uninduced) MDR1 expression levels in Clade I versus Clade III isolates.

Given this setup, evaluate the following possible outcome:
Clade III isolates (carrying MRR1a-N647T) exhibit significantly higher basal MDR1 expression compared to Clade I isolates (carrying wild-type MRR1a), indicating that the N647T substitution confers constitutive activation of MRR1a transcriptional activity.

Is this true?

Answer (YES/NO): YES